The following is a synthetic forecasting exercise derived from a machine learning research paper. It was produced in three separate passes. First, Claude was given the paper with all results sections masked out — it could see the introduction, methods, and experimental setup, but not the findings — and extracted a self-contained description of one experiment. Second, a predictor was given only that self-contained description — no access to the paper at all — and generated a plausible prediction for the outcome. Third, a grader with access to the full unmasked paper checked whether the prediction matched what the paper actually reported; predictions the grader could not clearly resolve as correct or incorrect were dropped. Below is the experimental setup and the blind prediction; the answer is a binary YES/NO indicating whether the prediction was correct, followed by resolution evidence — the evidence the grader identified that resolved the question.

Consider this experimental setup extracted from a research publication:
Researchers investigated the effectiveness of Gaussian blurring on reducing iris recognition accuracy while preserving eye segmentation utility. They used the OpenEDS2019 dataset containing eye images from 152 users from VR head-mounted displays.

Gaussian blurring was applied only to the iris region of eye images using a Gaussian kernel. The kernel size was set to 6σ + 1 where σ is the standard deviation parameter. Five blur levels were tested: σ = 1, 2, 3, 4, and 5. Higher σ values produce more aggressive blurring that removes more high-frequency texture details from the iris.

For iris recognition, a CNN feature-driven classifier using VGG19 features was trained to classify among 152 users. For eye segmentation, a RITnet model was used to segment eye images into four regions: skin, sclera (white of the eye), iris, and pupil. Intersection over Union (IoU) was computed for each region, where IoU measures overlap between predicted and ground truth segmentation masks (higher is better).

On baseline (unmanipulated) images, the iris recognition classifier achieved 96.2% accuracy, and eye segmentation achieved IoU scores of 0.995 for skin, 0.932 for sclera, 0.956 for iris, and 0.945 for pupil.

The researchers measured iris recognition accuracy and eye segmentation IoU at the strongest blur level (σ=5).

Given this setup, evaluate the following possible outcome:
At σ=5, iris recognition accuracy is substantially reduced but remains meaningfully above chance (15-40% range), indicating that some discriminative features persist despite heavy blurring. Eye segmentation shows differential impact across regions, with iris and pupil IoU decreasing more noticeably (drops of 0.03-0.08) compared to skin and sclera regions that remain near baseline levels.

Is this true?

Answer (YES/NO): NO